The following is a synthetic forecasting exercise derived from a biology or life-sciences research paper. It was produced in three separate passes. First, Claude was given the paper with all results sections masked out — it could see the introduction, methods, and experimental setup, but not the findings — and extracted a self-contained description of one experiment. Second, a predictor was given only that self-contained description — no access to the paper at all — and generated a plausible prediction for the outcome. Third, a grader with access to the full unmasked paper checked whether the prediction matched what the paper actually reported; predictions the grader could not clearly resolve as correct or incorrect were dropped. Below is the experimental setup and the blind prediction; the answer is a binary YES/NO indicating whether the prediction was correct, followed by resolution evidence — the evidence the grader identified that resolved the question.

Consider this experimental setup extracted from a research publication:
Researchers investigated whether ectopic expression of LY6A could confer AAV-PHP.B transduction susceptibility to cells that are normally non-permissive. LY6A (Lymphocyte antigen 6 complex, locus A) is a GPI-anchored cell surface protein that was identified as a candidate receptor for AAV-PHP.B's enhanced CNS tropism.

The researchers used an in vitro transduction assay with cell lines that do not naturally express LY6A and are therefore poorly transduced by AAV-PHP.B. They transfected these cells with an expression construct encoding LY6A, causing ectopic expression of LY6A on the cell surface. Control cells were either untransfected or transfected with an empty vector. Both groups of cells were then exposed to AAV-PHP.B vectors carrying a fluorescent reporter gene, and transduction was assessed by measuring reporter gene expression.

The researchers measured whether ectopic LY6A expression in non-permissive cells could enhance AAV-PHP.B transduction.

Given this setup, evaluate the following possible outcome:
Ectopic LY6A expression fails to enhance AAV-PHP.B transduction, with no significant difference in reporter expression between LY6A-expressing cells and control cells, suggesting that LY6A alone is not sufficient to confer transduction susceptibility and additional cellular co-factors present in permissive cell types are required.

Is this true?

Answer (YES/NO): NO